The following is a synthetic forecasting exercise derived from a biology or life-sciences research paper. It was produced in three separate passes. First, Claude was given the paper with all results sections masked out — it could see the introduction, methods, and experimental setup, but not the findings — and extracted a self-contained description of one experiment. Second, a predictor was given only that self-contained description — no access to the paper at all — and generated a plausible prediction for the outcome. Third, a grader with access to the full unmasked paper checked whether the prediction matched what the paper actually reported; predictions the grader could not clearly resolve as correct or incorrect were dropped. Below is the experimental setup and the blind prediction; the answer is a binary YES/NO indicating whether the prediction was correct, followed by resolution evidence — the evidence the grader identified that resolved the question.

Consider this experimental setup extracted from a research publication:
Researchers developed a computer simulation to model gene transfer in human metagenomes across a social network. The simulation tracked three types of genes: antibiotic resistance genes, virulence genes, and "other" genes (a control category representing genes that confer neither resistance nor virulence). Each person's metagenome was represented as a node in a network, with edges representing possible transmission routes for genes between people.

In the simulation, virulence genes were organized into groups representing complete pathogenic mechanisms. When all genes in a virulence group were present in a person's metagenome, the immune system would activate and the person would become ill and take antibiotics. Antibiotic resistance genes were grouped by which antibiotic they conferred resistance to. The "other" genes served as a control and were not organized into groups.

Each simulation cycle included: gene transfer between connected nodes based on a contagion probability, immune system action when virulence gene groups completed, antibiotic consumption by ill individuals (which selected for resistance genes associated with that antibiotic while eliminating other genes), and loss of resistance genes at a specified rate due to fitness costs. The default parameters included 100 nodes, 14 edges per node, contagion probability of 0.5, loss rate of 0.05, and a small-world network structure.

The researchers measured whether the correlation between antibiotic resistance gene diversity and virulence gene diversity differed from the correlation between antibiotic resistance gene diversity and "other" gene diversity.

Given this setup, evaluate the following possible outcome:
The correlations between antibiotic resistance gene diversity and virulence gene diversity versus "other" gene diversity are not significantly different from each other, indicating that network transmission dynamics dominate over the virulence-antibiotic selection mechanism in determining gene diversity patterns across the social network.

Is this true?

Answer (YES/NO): YES